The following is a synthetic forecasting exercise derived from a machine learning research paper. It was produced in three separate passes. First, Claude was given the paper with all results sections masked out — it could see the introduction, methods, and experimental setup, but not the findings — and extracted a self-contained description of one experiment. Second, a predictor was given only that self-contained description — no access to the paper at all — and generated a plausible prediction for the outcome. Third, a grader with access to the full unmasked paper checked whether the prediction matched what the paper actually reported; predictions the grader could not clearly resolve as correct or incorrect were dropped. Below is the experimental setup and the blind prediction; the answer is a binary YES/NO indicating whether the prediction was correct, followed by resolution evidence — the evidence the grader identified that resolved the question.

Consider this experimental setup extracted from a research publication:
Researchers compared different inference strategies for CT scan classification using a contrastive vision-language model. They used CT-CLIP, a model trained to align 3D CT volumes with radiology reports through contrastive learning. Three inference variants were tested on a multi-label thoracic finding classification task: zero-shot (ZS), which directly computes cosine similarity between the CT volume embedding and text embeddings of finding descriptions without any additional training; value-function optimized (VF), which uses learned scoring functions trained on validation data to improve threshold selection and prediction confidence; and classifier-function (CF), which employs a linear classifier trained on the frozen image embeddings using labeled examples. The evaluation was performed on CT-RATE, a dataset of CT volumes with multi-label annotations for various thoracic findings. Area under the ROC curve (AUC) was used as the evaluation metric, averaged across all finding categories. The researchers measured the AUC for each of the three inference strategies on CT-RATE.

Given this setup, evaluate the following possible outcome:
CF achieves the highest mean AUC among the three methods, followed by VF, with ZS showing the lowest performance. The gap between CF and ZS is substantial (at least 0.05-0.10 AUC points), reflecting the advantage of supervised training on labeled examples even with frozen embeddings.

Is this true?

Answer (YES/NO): NO